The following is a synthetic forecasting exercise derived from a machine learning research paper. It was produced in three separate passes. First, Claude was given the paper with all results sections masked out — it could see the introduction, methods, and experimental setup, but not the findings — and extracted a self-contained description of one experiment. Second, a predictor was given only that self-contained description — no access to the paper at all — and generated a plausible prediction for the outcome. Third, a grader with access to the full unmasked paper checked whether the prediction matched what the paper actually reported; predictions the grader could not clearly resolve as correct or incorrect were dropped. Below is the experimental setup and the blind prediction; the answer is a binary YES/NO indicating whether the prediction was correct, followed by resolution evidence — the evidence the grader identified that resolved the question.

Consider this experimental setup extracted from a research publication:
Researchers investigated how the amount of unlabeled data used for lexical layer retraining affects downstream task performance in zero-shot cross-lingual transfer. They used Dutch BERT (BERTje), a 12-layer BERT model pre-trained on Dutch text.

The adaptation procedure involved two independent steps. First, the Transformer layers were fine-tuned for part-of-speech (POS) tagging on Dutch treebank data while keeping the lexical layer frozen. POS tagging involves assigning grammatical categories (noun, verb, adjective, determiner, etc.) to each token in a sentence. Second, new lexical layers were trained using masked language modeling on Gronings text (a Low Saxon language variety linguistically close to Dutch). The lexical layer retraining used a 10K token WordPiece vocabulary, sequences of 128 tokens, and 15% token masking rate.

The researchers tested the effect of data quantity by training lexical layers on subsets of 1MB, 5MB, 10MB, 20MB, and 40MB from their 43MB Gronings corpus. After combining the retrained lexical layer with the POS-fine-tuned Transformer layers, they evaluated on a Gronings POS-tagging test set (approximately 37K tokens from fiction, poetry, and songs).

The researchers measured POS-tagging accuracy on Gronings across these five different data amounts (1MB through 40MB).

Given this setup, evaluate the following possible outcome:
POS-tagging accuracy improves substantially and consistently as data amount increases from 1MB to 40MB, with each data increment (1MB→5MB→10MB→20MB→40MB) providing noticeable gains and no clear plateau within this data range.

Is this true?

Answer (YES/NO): NO